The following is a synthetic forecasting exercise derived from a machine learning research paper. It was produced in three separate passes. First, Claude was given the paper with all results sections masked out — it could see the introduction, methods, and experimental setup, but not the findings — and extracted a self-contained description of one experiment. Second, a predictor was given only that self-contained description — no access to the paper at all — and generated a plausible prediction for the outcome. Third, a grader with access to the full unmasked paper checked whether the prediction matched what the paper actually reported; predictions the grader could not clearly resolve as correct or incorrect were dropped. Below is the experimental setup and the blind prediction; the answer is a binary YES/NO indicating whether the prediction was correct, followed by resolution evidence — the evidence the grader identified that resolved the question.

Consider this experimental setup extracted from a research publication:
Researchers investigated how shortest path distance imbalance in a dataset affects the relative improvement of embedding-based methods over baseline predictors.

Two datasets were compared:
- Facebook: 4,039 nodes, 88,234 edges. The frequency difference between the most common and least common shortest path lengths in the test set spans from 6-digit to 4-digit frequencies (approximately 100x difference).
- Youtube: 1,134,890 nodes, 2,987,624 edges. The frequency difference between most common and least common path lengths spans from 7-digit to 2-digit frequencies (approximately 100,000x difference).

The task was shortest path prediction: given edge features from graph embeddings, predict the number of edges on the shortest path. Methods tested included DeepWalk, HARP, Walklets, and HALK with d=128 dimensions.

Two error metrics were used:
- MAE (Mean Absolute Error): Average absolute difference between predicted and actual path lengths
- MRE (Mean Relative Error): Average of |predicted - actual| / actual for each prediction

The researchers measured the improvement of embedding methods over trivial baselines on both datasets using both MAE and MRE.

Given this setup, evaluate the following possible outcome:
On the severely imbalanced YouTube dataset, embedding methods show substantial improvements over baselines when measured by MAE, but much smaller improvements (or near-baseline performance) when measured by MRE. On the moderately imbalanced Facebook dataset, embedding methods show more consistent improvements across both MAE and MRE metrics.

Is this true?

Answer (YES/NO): NO